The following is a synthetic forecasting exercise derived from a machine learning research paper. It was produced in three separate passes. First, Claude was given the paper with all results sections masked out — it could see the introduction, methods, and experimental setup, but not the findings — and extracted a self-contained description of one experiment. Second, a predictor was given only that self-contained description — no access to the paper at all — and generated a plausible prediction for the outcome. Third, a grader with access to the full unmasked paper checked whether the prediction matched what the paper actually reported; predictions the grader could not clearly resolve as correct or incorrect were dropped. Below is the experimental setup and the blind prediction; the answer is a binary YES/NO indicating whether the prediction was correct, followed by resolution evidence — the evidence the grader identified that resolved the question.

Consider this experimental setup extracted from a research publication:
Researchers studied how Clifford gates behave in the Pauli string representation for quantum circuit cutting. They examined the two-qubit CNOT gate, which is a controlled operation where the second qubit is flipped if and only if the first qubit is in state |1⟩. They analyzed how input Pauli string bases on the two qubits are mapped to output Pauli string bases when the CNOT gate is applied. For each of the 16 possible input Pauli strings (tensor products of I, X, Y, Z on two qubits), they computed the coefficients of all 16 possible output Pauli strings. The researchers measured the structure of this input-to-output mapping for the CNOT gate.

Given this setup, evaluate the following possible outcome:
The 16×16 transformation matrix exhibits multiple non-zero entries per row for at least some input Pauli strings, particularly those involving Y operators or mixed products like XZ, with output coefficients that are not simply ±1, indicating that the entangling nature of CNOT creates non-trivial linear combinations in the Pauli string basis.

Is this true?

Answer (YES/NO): NO